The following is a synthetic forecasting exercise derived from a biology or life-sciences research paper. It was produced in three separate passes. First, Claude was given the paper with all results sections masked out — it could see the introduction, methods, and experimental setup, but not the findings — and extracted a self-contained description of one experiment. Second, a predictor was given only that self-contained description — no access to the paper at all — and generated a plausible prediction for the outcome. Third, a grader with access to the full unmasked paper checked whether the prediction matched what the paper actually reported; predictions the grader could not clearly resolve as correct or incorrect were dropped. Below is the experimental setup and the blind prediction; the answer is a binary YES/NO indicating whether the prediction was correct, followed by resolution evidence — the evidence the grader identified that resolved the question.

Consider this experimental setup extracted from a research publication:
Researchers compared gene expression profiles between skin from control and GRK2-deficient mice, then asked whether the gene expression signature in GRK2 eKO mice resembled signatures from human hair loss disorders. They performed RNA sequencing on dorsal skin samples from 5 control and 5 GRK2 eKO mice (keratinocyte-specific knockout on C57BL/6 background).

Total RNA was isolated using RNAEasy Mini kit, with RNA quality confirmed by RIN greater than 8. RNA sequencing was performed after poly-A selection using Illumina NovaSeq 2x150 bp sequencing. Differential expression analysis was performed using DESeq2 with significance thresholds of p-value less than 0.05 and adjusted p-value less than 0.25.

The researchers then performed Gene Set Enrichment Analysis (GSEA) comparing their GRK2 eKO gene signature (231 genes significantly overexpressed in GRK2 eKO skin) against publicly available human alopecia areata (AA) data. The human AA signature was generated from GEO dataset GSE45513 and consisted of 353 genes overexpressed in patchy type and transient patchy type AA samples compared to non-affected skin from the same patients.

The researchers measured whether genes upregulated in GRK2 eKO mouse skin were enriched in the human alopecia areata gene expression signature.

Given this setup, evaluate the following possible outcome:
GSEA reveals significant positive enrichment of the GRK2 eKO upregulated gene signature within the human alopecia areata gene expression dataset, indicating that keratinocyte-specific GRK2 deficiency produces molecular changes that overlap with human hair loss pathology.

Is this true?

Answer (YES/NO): YES